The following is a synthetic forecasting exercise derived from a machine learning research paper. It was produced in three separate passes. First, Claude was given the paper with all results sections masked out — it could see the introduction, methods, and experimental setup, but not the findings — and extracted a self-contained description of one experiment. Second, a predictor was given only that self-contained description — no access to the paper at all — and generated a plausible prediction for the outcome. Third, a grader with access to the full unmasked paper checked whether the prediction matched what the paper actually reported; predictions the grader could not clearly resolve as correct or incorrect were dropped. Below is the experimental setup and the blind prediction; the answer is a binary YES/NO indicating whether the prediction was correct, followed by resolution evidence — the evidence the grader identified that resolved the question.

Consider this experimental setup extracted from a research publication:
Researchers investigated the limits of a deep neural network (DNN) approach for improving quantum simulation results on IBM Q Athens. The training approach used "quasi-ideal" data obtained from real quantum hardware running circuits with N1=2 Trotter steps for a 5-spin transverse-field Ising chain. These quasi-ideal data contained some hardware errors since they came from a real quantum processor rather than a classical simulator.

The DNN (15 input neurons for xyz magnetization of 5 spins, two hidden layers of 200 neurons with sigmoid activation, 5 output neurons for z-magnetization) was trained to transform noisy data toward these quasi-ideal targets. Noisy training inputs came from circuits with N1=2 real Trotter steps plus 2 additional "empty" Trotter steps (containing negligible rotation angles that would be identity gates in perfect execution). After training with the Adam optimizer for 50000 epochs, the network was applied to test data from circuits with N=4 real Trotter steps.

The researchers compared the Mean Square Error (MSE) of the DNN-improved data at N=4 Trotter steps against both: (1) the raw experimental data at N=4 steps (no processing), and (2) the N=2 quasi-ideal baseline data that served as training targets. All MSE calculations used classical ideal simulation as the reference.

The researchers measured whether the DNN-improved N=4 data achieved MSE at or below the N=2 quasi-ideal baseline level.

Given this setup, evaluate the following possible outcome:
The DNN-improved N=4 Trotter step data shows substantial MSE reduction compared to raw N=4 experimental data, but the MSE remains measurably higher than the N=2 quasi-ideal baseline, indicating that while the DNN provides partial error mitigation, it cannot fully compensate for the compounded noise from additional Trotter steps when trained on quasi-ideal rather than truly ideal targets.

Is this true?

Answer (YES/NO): NO